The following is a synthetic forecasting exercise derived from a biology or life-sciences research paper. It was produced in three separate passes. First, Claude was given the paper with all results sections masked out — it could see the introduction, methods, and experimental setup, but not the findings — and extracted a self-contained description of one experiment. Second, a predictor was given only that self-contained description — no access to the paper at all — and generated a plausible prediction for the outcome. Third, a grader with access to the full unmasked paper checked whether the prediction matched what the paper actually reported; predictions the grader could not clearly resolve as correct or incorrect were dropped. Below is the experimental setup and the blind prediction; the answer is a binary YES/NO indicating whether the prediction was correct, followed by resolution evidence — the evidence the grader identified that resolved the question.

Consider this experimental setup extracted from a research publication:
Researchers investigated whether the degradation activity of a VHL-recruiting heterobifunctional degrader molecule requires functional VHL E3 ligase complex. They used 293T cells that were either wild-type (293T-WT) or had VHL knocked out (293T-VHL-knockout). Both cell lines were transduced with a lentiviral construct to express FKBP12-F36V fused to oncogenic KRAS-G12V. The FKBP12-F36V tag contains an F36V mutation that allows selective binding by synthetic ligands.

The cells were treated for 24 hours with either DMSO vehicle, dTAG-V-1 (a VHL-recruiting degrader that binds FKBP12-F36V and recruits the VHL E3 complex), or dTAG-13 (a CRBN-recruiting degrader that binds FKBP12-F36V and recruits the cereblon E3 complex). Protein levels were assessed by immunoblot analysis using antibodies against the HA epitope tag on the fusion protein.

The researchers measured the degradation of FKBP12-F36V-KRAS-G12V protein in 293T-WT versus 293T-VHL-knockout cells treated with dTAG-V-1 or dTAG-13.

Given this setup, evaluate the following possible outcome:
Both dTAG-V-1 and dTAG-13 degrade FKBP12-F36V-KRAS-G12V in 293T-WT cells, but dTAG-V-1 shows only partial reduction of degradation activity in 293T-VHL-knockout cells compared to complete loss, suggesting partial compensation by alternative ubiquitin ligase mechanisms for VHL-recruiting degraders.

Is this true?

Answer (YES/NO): NO